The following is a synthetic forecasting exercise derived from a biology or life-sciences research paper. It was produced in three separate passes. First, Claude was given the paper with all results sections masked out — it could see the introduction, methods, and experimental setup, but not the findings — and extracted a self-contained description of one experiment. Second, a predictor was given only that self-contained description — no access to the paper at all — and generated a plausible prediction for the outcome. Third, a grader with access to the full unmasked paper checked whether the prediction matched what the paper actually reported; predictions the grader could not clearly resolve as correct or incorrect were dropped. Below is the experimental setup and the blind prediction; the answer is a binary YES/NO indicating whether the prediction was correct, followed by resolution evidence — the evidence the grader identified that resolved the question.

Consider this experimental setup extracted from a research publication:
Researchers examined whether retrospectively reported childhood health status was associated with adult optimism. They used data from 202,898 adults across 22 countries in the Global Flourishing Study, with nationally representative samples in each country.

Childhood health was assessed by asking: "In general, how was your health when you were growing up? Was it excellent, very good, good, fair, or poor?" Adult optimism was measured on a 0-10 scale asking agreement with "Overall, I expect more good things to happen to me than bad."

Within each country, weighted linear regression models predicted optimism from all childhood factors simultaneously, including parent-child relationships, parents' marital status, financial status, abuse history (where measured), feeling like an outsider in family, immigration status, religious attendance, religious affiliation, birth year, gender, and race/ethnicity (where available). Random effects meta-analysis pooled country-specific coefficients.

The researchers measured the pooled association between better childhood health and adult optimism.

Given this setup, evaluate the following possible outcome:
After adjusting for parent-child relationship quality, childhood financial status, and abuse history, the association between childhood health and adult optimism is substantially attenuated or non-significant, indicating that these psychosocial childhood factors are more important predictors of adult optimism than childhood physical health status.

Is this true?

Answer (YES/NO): NO